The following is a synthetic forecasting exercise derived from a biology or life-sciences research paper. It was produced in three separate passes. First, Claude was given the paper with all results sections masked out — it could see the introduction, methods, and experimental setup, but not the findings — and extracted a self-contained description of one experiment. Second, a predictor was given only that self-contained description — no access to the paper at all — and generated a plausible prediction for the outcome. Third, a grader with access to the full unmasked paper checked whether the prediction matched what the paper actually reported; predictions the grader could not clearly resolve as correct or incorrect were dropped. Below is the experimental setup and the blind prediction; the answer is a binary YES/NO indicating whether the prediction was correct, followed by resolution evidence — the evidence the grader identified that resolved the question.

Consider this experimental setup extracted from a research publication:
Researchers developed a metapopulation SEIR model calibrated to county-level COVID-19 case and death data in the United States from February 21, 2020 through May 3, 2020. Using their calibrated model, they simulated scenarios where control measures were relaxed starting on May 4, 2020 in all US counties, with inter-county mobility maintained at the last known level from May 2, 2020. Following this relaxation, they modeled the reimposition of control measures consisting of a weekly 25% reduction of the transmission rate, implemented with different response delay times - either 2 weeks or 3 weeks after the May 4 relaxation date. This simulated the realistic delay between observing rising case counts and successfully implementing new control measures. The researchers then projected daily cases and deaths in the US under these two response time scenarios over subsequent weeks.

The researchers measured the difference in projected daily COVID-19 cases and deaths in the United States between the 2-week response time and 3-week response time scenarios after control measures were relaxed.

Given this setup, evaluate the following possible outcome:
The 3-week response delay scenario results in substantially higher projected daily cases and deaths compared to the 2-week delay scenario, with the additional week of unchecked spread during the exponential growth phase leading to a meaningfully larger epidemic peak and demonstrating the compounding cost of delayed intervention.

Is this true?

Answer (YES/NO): YES